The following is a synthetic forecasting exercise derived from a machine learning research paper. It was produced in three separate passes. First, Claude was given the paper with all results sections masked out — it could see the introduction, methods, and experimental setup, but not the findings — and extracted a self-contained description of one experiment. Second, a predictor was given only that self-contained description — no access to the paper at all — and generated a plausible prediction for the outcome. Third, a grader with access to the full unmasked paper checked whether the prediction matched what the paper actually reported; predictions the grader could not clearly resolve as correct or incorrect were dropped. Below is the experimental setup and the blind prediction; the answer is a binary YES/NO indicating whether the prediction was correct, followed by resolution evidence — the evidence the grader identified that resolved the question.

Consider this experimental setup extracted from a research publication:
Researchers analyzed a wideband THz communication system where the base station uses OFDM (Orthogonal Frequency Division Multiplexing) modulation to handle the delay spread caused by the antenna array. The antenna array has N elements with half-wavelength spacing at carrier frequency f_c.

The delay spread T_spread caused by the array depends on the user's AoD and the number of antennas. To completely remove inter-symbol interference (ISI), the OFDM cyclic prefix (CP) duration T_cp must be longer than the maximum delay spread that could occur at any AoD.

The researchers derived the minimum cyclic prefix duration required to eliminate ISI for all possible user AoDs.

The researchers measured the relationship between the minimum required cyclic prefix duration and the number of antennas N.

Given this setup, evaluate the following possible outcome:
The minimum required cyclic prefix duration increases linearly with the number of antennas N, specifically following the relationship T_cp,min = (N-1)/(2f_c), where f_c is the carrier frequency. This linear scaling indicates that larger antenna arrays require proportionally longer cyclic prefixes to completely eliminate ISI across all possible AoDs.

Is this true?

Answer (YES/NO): YES